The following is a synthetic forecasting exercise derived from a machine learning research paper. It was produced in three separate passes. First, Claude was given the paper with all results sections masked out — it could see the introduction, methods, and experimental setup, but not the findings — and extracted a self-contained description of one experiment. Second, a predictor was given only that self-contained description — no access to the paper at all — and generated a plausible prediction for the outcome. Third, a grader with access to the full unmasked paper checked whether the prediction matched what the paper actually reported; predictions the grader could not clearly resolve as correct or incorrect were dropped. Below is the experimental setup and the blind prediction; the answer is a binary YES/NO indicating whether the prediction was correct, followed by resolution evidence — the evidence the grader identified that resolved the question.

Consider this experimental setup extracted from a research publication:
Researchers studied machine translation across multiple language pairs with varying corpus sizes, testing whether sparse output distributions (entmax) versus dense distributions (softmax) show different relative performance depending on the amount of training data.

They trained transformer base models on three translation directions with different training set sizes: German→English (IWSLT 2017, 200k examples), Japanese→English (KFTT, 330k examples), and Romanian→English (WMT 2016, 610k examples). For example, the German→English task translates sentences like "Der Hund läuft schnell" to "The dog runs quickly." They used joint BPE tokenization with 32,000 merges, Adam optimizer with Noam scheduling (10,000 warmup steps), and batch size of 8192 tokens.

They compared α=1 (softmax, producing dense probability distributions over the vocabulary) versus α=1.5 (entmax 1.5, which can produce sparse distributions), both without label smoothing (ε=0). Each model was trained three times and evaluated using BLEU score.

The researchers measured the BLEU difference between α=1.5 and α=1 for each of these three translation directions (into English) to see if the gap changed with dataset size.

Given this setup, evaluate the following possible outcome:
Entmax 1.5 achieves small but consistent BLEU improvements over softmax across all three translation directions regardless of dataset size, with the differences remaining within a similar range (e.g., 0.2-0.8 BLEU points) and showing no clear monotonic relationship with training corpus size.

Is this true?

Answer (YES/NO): NO